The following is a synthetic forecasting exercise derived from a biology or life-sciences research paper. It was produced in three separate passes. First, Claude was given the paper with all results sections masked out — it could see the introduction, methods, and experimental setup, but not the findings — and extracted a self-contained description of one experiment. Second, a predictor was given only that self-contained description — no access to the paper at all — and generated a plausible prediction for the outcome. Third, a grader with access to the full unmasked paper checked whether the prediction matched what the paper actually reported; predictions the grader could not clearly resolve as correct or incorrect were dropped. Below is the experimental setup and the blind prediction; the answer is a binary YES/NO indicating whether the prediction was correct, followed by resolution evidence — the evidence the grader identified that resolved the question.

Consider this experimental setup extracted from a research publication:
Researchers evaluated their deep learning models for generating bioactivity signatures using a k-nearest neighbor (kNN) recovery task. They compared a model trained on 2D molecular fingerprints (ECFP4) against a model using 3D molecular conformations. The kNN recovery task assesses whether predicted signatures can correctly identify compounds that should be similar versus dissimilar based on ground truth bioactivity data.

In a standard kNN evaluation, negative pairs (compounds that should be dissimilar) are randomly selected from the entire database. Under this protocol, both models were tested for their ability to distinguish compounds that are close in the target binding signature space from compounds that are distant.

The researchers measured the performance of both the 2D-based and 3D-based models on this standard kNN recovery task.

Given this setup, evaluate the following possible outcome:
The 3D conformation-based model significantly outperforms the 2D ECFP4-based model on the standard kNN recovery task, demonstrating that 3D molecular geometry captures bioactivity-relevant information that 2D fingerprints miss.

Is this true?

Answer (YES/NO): NO